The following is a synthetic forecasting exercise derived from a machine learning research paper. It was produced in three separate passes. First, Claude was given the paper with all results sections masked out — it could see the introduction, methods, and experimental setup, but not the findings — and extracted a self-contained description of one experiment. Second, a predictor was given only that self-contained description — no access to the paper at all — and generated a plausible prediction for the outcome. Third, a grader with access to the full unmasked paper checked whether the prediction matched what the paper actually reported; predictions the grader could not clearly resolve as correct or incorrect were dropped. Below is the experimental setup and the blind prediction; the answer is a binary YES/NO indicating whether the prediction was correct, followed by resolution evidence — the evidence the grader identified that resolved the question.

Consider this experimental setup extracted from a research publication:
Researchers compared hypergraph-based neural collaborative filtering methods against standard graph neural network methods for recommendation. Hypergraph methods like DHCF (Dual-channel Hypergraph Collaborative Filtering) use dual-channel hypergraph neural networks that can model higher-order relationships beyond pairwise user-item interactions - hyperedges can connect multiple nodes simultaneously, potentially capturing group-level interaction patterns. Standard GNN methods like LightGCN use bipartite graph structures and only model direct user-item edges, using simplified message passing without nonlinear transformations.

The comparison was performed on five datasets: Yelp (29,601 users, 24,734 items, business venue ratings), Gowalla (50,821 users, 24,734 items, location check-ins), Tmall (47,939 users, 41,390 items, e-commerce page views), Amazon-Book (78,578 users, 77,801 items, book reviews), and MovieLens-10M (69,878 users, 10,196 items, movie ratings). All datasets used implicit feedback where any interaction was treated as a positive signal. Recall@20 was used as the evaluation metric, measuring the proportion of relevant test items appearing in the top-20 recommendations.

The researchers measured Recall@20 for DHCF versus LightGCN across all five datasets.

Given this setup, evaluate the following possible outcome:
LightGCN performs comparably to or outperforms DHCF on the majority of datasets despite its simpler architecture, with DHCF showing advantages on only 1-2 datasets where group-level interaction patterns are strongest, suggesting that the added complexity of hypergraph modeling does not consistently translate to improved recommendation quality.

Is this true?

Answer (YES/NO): NO